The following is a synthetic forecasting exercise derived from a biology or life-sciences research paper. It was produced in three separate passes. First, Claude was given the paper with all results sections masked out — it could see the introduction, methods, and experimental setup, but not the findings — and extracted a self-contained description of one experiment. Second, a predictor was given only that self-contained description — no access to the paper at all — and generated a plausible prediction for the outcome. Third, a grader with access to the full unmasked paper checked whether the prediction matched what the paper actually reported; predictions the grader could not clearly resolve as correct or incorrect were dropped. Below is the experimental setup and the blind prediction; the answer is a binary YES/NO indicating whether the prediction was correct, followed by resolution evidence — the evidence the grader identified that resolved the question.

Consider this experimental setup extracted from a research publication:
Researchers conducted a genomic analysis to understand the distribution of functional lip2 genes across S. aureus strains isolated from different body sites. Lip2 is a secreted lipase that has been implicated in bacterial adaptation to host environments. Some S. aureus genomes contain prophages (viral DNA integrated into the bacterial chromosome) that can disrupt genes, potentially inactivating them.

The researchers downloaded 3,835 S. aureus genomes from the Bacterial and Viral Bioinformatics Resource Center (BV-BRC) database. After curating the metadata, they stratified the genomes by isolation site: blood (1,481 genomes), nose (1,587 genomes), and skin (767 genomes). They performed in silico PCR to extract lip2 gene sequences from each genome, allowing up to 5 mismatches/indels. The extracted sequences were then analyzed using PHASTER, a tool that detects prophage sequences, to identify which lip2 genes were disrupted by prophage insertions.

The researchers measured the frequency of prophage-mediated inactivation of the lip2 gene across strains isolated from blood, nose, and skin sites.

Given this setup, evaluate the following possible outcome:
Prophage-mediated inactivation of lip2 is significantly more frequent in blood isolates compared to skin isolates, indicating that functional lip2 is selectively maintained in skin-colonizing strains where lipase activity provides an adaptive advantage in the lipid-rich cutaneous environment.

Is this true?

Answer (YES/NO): YES